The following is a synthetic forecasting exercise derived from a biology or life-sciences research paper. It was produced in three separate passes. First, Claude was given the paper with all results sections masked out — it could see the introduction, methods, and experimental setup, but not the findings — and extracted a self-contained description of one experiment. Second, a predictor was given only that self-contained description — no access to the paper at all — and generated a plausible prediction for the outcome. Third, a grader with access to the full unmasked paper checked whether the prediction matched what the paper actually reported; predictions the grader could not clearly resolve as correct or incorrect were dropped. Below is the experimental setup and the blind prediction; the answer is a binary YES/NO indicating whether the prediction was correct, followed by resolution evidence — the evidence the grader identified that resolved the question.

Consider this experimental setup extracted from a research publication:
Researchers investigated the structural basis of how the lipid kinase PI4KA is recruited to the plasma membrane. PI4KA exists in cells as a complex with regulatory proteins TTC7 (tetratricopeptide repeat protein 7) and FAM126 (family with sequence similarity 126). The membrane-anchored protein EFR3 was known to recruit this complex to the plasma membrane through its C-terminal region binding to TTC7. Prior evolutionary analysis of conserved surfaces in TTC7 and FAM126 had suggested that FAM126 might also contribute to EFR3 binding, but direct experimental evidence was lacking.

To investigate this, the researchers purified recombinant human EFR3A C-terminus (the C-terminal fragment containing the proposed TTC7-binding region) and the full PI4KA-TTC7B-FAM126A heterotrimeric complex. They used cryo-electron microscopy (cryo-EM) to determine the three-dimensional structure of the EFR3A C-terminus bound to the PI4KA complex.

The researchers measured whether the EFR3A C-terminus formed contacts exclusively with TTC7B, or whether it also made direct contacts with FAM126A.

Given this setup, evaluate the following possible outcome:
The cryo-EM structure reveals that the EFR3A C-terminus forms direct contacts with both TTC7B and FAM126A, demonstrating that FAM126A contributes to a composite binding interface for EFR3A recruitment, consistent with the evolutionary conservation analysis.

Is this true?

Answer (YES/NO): YES